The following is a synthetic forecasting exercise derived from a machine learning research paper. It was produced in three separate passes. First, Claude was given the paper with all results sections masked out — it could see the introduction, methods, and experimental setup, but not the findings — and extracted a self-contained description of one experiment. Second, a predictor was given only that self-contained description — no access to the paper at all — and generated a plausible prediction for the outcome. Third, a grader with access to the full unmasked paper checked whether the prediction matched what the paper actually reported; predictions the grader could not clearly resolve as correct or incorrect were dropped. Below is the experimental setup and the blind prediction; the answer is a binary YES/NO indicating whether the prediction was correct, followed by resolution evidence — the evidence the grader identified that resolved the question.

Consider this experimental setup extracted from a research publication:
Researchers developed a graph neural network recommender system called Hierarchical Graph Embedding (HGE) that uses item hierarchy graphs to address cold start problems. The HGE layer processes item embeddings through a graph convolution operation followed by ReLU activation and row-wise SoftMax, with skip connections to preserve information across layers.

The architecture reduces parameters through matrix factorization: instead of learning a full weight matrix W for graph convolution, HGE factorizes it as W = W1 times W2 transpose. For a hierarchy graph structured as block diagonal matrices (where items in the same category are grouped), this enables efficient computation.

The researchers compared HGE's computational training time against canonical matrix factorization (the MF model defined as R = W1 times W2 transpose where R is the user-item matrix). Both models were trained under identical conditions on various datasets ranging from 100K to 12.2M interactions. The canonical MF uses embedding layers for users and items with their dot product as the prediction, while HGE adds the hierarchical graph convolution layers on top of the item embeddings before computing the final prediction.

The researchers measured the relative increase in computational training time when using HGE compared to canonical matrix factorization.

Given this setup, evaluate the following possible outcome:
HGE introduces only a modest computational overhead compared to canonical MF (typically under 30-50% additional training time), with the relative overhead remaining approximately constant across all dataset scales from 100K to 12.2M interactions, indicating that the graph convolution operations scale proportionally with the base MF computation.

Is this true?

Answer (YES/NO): YES